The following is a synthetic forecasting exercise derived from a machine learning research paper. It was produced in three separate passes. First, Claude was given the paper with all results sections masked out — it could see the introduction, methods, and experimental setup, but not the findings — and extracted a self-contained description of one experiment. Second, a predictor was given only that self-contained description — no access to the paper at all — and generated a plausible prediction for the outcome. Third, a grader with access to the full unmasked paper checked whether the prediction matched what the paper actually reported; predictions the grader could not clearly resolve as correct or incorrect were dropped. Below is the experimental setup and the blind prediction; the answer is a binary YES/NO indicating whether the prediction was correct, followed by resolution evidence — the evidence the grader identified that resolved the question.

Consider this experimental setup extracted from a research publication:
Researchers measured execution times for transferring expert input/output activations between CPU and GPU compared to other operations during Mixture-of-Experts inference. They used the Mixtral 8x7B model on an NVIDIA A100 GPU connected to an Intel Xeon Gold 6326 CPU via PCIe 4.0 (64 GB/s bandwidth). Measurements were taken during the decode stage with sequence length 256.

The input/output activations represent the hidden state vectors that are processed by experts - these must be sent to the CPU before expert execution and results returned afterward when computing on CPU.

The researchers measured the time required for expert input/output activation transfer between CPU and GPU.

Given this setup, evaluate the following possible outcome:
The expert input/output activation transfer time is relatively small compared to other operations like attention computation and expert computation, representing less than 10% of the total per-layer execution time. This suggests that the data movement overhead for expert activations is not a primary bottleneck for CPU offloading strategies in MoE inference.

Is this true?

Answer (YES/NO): YES